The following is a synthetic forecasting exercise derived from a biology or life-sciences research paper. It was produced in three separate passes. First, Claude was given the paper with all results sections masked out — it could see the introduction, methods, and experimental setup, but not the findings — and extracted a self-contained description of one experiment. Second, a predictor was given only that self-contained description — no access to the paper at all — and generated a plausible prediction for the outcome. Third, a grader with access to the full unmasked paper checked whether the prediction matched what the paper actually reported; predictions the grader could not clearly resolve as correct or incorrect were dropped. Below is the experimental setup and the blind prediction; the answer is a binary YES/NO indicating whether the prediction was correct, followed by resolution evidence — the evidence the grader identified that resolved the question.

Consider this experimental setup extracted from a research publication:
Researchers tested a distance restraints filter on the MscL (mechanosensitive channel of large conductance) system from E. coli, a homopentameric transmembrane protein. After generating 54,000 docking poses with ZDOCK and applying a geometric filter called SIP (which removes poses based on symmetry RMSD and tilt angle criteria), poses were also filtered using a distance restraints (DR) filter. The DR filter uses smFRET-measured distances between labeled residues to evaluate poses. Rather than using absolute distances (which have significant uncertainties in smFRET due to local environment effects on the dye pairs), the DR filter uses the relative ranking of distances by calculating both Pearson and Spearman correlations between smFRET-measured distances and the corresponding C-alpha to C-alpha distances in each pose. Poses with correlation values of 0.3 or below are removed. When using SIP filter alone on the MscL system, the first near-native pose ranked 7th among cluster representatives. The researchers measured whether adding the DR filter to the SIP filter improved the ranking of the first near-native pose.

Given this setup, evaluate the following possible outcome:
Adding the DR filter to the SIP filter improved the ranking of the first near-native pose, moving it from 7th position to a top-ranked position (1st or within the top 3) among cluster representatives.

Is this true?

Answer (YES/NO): YES